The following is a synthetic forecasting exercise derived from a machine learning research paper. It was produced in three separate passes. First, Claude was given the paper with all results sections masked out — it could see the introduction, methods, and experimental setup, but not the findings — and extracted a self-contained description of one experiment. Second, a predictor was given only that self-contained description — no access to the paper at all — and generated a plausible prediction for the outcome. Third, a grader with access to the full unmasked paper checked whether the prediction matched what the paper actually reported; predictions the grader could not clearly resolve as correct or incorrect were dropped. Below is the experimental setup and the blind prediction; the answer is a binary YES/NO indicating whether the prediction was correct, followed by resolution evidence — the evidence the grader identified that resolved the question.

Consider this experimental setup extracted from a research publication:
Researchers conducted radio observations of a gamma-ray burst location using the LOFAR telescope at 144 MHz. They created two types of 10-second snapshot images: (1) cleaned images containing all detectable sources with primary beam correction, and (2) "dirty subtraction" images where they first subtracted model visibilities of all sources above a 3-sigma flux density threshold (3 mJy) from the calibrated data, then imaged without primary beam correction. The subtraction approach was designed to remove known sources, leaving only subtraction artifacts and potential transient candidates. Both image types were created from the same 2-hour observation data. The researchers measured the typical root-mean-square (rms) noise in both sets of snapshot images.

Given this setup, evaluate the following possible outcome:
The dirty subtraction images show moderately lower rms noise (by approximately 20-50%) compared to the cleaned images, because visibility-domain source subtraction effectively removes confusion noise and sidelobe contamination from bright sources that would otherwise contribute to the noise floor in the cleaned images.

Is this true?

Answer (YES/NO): YES